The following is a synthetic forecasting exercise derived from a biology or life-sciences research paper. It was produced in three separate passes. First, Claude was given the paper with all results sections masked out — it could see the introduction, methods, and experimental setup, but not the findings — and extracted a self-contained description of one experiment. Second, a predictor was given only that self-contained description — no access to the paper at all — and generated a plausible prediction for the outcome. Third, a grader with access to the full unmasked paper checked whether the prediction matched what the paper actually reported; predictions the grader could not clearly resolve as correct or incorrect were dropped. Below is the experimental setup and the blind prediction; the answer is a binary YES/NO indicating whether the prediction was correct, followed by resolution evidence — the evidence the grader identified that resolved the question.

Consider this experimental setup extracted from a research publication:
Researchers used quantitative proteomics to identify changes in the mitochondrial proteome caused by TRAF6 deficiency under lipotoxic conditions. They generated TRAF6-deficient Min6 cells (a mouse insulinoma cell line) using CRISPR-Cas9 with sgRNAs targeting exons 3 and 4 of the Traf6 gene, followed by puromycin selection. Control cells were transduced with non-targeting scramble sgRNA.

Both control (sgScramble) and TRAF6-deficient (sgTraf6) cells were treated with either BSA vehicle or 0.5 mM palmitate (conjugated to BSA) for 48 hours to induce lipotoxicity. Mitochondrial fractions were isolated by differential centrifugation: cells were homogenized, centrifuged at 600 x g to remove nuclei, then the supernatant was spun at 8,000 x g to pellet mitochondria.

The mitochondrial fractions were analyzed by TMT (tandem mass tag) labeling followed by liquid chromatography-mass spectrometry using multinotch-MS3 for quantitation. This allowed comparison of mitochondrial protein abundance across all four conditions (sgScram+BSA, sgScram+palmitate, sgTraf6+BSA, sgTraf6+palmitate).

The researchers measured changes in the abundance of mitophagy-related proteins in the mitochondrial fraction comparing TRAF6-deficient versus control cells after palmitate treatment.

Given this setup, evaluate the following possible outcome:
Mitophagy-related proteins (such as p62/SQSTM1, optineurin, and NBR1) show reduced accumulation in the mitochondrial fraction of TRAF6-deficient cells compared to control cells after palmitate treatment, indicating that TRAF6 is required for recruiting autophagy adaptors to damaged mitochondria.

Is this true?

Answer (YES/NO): NO